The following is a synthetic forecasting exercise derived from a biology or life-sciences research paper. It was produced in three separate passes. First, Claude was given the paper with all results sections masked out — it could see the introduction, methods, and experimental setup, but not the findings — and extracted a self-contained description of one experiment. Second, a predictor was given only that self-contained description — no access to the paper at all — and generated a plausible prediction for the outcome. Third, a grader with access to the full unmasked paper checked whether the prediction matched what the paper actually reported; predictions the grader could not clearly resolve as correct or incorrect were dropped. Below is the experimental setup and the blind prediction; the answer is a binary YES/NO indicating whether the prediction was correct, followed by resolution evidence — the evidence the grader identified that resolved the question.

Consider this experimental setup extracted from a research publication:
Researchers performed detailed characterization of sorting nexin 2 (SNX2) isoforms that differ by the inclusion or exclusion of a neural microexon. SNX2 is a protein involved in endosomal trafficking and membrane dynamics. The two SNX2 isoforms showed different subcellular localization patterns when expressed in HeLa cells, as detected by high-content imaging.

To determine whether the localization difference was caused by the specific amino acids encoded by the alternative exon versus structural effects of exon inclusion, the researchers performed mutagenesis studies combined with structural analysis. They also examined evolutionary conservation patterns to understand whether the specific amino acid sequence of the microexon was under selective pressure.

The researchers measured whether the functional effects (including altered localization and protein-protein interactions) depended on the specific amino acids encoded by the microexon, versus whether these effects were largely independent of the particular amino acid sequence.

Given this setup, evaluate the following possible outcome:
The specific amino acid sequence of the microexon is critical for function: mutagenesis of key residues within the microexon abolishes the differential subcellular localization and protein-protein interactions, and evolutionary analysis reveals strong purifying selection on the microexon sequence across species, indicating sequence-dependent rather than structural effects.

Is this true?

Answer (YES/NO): NO